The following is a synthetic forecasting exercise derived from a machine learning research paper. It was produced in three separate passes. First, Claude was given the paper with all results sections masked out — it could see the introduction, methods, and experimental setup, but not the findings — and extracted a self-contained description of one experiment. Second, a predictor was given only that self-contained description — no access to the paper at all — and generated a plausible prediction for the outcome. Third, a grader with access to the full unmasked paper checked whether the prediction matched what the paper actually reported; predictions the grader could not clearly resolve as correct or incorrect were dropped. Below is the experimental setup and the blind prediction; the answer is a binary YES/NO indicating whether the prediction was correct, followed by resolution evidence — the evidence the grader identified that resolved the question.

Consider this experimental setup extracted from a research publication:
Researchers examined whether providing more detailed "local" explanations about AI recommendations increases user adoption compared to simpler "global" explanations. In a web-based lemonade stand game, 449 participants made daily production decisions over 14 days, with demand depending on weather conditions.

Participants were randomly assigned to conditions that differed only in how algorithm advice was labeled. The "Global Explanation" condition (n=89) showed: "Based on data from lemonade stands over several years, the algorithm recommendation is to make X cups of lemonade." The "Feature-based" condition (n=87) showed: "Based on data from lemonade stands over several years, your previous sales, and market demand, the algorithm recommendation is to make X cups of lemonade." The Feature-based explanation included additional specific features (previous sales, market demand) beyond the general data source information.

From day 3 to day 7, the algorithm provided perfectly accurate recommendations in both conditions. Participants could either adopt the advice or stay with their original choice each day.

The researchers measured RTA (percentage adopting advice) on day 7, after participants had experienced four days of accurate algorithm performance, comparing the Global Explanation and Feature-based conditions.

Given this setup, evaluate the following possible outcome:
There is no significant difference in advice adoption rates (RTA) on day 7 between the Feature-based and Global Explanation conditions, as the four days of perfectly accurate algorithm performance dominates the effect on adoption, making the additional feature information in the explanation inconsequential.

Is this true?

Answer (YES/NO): YES